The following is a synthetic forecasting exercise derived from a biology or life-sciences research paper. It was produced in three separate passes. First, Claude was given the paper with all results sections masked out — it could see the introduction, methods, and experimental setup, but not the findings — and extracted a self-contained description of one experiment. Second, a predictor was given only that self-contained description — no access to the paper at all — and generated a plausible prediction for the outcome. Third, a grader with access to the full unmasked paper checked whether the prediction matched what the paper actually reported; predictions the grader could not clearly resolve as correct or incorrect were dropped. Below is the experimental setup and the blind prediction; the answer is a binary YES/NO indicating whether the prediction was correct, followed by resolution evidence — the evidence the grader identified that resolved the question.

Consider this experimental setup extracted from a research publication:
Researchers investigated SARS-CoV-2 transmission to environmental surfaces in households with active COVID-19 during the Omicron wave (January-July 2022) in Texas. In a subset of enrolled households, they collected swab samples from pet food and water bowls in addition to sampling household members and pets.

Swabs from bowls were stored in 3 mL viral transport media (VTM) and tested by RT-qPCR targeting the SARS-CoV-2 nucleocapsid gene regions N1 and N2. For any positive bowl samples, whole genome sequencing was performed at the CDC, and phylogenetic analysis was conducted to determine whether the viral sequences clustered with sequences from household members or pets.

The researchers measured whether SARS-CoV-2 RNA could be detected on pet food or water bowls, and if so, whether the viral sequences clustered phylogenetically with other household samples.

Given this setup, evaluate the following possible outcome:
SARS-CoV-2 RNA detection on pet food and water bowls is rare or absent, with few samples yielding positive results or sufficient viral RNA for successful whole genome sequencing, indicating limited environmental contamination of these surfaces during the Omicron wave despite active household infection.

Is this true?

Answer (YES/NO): NO